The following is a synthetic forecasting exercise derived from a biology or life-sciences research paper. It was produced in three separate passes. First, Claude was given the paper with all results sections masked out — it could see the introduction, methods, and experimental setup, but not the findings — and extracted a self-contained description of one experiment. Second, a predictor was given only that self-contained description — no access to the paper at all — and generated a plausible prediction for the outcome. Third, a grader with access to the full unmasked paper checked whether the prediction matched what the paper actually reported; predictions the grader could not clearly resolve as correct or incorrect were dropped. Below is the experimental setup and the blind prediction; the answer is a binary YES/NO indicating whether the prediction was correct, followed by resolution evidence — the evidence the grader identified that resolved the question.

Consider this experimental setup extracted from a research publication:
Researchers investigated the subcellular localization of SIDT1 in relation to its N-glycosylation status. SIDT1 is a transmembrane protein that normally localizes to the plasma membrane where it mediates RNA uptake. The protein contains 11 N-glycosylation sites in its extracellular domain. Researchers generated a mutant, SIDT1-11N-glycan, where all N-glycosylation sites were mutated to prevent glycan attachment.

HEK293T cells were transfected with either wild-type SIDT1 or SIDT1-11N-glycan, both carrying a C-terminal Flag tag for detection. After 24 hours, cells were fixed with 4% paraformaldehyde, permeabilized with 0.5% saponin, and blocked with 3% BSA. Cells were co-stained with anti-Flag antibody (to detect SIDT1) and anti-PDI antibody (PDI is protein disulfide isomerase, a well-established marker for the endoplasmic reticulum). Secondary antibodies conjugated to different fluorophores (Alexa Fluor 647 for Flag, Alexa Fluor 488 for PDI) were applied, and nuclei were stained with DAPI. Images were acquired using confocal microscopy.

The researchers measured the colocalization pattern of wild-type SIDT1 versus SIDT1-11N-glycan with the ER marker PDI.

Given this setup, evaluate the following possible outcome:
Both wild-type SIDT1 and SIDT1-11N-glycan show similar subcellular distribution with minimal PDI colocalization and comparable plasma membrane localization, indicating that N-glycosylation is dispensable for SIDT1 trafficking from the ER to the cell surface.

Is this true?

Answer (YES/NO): NO